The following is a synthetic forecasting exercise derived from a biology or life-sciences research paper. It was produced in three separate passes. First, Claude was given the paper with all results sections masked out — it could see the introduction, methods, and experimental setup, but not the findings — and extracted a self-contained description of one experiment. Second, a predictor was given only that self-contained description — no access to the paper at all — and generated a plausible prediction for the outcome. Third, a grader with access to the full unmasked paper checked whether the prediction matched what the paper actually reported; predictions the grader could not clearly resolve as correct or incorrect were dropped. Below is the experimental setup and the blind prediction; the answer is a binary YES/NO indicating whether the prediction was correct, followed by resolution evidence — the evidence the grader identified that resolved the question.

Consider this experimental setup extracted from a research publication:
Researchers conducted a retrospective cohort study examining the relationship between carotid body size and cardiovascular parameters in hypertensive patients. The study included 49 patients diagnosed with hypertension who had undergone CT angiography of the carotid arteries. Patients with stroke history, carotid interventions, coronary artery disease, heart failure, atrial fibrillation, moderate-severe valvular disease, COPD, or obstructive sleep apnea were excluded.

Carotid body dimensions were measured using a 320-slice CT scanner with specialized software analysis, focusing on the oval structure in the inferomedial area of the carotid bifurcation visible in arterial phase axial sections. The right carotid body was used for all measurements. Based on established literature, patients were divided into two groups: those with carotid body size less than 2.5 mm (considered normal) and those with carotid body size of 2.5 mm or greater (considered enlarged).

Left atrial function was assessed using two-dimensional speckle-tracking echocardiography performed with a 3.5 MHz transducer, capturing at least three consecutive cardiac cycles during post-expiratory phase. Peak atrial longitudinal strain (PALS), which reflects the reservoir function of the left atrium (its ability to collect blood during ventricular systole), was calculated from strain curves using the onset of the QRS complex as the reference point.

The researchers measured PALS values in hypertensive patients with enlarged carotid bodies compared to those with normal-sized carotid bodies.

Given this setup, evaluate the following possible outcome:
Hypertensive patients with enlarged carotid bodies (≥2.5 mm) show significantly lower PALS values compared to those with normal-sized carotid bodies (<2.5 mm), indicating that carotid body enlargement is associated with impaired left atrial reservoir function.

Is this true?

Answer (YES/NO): YES